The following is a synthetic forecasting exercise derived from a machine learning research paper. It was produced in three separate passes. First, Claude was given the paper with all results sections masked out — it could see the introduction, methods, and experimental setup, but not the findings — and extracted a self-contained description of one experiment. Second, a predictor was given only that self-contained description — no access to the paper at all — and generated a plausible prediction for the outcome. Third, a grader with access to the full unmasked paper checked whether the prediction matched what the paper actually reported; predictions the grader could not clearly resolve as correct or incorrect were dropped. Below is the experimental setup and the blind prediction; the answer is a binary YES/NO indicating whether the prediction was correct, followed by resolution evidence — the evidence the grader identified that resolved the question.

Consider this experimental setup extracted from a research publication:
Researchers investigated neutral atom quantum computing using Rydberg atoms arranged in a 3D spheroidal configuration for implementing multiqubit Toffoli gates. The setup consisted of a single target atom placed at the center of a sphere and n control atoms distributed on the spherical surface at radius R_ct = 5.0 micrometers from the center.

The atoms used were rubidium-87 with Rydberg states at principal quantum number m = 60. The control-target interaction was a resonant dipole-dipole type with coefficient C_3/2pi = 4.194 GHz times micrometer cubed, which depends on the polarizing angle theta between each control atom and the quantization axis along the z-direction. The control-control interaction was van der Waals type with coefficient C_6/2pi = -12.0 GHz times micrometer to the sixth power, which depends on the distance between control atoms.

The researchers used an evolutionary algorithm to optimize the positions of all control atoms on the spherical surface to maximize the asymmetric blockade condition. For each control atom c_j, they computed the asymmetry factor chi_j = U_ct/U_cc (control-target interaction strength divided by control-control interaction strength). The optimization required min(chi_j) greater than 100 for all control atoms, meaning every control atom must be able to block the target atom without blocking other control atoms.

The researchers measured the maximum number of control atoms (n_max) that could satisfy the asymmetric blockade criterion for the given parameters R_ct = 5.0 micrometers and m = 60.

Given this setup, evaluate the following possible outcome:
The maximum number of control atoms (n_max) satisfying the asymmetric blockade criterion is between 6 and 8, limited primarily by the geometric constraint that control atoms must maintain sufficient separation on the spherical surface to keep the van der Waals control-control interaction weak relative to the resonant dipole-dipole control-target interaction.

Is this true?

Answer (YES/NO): YES